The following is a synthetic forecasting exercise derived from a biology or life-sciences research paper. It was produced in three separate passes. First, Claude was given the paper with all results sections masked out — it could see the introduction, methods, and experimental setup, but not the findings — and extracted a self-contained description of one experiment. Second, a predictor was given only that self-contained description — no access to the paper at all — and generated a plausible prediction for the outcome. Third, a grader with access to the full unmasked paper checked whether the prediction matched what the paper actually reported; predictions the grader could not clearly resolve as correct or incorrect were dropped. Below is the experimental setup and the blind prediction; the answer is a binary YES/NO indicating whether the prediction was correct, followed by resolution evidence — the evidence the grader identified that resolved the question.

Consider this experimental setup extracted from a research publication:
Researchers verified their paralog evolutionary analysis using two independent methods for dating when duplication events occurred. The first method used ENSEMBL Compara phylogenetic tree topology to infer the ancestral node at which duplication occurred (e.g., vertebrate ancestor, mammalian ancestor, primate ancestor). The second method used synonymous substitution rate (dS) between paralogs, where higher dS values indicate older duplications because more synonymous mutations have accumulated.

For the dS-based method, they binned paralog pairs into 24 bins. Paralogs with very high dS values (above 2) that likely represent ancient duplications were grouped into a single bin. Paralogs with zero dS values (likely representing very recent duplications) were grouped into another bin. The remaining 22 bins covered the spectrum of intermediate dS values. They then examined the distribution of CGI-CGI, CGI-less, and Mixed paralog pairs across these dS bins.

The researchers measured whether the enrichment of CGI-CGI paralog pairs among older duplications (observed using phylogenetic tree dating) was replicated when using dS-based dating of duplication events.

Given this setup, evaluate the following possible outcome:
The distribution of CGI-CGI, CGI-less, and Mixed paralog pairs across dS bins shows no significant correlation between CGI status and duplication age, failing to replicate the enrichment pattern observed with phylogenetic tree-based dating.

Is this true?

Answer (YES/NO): NO